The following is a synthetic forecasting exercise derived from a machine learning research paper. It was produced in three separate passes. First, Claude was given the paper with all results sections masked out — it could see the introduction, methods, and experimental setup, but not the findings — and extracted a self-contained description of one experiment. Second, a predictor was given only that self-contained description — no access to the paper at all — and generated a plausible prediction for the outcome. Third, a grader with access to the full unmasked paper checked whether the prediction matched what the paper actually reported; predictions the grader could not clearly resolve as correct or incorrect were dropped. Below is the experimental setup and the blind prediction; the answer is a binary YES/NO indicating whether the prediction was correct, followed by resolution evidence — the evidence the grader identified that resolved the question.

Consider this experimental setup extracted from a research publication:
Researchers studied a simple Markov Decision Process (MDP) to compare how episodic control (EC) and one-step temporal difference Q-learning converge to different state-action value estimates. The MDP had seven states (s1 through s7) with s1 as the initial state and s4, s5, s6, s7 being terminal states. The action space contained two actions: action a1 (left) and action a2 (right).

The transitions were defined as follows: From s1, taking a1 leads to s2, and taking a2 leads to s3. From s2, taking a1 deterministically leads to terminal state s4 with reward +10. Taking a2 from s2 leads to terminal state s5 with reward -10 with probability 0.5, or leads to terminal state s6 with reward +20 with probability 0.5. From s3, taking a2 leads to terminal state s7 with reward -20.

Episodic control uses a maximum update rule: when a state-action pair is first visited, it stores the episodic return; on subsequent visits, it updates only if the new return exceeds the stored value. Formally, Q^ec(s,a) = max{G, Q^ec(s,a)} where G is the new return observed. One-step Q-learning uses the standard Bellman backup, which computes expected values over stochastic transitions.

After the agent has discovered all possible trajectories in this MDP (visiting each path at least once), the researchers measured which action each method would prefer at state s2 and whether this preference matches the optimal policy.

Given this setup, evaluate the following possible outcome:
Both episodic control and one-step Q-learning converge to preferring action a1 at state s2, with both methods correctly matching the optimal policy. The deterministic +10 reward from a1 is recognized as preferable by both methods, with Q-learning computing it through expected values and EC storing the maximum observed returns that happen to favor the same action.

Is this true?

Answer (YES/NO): NO